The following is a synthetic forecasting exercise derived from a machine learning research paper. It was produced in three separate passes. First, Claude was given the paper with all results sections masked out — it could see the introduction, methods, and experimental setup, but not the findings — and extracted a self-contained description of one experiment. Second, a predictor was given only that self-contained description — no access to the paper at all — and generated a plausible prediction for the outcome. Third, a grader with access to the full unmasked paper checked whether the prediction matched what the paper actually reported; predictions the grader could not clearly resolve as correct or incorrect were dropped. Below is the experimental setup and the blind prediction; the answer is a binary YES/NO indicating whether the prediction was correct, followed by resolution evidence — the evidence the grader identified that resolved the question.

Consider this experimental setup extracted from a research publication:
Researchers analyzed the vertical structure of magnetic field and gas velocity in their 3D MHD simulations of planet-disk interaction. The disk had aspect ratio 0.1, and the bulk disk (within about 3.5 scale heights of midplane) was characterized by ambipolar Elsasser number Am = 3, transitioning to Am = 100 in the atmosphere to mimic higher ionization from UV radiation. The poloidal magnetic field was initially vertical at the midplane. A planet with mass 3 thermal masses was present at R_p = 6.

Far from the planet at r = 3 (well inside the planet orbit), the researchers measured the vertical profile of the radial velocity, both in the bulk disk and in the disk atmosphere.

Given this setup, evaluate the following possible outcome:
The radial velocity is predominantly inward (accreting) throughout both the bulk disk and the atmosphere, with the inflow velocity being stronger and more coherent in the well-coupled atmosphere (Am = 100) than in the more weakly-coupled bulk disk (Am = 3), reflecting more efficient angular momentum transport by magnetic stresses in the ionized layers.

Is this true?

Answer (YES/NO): NO